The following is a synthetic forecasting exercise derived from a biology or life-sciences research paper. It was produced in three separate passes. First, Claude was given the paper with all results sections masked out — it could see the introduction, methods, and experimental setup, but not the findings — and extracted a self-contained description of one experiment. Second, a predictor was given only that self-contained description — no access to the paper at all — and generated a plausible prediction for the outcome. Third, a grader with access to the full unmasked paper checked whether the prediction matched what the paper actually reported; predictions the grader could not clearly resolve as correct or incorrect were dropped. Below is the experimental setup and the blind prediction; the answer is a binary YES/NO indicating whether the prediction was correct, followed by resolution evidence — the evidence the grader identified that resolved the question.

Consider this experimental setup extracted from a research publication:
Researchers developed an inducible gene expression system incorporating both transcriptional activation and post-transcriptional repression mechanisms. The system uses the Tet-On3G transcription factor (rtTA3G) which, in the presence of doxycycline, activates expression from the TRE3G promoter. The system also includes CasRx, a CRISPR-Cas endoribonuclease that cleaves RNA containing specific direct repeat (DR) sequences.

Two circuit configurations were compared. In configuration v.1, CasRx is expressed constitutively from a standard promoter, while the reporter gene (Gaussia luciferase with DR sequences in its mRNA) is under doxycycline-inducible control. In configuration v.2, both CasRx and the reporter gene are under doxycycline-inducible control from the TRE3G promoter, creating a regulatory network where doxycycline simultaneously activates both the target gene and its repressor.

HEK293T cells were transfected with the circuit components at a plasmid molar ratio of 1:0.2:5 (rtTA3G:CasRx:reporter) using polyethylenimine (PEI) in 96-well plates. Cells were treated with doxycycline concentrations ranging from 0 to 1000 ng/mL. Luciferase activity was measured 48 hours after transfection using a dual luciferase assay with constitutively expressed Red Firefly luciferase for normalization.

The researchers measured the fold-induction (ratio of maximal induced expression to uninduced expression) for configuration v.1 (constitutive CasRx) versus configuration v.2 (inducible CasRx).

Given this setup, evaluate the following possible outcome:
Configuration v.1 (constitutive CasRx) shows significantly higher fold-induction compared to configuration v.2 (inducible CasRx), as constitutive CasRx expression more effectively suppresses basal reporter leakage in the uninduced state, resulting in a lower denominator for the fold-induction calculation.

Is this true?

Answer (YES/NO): NO